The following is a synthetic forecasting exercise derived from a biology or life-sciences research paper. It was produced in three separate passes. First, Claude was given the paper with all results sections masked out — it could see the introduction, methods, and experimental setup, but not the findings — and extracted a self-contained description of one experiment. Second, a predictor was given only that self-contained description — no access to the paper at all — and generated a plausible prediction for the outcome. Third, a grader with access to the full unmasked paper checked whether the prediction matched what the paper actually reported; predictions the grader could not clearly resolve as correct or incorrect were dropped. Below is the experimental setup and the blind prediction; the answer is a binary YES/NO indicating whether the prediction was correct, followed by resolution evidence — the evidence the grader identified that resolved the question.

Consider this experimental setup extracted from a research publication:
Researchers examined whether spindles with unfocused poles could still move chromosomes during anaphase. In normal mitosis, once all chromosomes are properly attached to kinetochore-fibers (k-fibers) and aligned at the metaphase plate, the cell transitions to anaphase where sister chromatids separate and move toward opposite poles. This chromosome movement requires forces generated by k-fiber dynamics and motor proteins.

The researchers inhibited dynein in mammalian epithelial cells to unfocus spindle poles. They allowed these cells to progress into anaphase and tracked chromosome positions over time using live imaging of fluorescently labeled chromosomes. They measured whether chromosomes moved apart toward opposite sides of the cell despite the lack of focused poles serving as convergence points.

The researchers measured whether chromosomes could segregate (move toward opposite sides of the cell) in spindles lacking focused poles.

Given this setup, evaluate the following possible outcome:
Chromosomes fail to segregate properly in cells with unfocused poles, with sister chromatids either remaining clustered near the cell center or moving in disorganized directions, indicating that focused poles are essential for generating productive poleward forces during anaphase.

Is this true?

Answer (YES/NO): NO